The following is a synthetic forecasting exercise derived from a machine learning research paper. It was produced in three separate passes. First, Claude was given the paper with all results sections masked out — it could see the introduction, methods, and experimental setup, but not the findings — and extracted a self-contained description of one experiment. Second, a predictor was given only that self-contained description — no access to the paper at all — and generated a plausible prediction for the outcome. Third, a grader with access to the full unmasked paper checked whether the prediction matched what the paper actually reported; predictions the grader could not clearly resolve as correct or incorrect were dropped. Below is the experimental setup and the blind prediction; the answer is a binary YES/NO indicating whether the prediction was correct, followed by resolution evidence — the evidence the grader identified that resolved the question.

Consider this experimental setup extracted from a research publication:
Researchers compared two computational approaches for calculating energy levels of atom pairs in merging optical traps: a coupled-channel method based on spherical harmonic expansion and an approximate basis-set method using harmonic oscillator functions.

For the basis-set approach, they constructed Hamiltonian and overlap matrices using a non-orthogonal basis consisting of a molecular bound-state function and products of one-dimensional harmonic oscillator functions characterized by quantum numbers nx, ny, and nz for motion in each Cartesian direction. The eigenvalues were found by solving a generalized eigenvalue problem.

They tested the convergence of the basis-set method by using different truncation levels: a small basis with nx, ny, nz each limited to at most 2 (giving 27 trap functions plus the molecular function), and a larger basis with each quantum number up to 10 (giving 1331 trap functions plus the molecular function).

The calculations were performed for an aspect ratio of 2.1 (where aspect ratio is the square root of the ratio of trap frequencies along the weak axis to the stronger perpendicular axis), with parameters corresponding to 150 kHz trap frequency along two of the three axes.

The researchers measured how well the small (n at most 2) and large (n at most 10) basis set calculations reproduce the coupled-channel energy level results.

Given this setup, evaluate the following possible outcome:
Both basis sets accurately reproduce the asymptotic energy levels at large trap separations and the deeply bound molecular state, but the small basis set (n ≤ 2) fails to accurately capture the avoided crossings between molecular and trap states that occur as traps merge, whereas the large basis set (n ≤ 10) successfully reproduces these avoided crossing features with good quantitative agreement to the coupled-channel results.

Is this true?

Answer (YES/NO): NO